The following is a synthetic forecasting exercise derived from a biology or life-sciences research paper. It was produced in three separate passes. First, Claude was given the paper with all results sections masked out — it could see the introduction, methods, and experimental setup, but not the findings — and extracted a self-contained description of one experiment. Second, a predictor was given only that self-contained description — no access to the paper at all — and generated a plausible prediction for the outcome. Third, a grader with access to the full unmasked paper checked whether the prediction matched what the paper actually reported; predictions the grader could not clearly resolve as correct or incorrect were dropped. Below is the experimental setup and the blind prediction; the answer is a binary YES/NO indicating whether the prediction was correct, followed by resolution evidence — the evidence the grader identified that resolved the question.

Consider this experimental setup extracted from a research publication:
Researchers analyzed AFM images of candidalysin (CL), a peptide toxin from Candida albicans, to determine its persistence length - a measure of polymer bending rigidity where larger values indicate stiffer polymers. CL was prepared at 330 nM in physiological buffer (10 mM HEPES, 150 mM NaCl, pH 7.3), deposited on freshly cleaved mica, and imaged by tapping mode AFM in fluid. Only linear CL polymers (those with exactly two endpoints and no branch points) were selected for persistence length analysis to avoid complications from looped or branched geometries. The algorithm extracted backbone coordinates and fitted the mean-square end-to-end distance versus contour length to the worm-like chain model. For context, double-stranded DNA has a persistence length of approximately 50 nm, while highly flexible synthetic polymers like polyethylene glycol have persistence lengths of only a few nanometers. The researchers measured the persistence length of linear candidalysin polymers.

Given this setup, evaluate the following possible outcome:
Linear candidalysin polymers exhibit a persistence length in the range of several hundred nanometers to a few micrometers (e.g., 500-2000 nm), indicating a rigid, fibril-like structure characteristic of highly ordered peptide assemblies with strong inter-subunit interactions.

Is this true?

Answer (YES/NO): NO